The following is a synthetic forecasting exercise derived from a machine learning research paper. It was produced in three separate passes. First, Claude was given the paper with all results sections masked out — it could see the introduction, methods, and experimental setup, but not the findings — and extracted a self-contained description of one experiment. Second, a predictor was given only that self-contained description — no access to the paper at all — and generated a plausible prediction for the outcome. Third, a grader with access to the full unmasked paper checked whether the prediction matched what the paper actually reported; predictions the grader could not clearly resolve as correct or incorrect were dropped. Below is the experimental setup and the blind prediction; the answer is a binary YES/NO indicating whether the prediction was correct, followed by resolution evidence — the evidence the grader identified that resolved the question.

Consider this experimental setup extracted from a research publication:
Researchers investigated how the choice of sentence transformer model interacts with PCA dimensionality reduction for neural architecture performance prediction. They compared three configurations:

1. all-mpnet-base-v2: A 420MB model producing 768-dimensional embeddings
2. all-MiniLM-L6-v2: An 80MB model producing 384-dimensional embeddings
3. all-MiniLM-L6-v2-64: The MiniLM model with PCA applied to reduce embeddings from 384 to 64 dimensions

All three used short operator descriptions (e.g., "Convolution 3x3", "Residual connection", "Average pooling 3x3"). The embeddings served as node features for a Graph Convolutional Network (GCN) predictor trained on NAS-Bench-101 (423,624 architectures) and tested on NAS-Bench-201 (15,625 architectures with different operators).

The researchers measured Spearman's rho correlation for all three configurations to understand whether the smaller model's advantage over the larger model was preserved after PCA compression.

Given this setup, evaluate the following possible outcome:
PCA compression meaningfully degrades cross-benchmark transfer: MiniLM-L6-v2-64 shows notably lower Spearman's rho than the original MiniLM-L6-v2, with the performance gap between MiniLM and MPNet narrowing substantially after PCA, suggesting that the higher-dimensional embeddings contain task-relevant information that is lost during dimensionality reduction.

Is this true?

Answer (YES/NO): NO